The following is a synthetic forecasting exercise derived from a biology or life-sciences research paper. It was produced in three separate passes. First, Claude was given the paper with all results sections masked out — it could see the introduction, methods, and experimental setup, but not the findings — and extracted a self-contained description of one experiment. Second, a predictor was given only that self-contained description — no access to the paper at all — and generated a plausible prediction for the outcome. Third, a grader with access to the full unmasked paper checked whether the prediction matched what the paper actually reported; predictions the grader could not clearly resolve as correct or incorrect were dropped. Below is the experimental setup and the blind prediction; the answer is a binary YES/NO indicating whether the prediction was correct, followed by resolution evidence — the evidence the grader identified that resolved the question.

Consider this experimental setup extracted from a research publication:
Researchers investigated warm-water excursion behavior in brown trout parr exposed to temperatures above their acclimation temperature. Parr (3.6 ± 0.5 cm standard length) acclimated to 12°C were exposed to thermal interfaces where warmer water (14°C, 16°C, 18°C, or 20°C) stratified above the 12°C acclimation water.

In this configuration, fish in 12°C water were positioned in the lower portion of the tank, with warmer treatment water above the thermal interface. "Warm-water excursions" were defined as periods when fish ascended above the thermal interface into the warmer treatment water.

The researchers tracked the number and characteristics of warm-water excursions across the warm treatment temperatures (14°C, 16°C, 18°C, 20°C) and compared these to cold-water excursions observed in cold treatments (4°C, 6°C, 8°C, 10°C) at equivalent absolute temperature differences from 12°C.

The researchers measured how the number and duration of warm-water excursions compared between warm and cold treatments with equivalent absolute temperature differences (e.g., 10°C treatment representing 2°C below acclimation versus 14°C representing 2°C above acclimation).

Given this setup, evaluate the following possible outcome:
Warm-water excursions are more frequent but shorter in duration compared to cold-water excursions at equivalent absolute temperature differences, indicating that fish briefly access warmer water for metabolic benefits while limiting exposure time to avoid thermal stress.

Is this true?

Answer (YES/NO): NO